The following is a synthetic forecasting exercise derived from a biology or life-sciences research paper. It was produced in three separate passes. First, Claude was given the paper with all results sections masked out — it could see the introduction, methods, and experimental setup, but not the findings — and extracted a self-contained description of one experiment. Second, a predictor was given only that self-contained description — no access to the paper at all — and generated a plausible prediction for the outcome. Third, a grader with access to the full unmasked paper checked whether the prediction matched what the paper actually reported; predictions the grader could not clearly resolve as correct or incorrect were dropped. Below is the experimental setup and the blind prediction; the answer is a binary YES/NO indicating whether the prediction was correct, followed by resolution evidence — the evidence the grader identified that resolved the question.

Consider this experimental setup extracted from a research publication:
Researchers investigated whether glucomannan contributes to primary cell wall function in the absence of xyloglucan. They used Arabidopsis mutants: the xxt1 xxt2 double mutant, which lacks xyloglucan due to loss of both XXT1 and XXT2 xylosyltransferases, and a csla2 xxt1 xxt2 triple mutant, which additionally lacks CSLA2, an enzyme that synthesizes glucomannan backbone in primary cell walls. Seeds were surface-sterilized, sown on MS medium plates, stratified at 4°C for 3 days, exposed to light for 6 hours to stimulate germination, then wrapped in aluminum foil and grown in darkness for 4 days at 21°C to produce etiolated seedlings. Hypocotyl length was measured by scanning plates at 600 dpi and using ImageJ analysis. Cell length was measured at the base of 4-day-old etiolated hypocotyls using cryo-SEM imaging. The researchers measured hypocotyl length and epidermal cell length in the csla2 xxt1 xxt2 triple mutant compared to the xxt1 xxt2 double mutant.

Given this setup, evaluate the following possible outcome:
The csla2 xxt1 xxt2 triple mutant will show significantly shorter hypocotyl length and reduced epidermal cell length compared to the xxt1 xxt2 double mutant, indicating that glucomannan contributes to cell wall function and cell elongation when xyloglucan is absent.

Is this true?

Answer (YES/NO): YES